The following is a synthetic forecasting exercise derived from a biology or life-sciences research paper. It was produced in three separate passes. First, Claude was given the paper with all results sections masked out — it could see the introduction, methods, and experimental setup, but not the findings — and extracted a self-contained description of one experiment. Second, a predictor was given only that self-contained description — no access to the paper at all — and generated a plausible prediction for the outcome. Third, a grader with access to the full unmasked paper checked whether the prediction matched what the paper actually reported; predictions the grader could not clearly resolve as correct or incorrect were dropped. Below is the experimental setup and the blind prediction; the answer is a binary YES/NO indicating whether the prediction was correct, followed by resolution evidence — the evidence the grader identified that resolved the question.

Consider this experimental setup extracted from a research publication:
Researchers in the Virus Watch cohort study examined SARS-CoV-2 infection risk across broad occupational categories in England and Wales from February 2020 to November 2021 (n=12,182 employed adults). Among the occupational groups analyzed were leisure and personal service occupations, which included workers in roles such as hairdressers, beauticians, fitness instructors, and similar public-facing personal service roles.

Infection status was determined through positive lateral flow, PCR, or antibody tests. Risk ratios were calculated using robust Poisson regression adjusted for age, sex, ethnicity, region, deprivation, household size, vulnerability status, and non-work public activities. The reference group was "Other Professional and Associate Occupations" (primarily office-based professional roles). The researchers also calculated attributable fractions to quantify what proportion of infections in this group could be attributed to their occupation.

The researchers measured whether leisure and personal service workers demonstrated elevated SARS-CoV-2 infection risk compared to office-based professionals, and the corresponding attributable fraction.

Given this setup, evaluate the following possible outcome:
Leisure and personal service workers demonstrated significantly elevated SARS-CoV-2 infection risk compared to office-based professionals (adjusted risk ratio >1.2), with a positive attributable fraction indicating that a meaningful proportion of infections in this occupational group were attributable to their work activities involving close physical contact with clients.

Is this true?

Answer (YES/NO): YES